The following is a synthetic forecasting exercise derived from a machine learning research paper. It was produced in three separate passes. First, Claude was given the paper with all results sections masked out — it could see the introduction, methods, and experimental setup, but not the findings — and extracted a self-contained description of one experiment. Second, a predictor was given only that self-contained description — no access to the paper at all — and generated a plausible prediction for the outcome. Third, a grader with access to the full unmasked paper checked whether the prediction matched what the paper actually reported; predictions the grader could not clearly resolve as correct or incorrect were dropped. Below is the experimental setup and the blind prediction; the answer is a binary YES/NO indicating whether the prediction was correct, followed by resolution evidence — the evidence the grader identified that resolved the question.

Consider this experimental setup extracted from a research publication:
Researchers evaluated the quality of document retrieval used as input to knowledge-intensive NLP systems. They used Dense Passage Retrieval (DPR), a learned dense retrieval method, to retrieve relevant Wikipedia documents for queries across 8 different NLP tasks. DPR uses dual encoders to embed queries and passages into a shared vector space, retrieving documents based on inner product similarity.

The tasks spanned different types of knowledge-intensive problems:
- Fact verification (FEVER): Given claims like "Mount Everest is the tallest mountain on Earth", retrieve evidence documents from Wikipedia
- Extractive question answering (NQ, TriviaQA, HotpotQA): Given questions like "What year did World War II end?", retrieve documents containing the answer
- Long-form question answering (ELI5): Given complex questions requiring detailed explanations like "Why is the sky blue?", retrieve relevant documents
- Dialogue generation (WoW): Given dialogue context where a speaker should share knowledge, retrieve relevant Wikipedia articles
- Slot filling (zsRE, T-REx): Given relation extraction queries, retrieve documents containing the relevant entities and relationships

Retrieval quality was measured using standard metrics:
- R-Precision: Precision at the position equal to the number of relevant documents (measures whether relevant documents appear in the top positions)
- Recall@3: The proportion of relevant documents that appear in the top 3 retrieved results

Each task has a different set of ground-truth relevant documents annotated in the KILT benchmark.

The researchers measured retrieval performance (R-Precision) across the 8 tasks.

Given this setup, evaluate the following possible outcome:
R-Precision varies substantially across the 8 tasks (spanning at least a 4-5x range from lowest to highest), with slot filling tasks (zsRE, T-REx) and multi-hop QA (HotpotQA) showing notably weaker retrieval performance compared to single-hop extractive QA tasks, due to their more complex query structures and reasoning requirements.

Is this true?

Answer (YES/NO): NO